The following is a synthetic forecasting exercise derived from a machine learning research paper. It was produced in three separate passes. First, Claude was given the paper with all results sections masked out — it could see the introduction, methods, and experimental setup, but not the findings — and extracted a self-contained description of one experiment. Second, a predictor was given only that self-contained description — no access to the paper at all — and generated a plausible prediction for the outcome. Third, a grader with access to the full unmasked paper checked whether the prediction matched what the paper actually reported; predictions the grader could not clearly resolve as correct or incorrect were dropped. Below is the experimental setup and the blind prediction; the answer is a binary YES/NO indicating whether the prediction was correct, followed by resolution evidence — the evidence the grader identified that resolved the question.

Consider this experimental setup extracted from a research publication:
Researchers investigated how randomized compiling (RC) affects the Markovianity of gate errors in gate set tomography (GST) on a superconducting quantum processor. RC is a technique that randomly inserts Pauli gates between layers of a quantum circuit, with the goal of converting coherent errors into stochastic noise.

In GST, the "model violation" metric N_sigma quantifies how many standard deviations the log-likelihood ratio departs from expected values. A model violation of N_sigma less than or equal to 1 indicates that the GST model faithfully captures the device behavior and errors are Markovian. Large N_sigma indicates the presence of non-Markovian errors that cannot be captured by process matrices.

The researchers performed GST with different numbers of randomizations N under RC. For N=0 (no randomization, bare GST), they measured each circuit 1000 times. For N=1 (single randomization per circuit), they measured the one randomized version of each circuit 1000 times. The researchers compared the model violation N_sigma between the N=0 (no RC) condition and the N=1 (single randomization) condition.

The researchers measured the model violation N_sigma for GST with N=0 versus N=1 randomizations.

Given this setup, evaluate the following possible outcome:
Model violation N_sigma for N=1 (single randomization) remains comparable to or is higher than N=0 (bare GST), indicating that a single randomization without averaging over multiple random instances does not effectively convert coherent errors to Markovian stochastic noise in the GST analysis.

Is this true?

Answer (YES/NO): YES